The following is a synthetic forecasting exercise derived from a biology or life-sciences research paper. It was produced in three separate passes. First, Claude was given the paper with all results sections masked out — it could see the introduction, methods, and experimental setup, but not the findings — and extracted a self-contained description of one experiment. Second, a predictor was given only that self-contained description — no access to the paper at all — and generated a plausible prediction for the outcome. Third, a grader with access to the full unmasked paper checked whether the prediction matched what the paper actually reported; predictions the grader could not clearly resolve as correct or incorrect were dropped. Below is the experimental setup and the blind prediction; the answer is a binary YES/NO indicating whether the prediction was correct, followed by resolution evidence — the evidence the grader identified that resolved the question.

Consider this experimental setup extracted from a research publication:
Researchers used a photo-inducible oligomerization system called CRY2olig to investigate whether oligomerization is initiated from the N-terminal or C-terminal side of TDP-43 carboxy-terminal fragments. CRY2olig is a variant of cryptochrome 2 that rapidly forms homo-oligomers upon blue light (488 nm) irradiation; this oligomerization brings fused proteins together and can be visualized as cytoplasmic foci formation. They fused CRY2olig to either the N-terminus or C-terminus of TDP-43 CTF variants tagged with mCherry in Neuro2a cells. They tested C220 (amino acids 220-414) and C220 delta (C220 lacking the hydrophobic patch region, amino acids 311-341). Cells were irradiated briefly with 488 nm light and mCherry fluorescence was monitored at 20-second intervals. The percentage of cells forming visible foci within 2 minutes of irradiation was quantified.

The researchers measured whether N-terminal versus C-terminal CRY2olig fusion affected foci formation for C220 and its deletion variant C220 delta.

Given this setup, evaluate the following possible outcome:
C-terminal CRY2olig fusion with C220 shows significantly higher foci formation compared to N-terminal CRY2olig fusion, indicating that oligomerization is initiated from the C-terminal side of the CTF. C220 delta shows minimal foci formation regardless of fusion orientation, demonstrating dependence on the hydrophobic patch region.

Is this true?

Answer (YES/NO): NO